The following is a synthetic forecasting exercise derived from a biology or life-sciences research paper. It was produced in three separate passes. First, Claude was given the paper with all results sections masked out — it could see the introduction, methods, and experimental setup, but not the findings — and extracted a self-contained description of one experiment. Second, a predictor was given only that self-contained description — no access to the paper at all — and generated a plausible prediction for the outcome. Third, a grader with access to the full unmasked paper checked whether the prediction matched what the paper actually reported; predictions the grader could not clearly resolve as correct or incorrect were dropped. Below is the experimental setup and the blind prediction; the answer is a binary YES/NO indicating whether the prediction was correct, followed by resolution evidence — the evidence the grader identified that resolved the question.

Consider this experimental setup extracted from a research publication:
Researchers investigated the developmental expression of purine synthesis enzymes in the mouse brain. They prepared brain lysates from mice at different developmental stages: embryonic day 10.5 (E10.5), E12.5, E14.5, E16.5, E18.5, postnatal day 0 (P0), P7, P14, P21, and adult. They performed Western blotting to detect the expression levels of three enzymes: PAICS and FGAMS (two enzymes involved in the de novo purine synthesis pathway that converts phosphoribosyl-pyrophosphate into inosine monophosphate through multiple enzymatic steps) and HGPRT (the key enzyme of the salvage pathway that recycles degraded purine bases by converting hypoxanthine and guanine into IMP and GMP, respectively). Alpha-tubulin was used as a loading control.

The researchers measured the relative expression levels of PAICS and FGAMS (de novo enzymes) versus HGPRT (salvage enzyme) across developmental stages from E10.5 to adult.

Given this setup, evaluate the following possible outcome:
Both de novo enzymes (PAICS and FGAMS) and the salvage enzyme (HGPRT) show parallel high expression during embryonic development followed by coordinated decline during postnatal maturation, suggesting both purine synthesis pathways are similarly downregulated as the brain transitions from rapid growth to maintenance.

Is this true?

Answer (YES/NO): NO